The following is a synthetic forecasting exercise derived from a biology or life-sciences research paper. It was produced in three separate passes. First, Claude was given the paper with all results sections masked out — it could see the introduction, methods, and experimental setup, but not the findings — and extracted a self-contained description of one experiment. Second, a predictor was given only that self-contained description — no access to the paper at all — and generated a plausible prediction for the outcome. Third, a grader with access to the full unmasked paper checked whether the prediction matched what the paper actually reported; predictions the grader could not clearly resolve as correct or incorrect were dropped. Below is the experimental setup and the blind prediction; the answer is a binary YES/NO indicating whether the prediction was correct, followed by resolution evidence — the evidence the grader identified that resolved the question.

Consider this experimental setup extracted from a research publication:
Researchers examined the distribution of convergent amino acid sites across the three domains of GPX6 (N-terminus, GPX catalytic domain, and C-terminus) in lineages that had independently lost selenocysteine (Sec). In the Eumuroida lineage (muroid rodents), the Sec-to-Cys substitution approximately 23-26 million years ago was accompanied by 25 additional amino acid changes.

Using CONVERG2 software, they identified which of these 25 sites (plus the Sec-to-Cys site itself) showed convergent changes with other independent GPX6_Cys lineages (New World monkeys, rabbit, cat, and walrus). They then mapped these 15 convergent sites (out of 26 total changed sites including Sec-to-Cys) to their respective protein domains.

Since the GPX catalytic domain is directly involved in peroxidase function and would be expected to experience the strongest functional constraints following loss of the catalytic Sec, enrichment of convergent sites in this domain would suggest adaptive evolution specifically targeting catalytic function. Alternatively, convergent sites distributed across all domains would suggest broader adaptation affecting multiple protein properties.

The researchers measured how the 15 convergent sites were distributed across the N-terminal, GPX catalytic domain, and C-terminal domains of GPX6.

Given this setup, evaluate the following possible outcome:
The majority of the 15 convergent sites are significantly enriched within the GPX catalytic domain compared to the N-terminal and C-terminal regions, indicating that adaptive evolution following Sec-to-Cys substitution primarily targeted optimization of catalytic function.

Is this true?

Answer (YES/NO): YES